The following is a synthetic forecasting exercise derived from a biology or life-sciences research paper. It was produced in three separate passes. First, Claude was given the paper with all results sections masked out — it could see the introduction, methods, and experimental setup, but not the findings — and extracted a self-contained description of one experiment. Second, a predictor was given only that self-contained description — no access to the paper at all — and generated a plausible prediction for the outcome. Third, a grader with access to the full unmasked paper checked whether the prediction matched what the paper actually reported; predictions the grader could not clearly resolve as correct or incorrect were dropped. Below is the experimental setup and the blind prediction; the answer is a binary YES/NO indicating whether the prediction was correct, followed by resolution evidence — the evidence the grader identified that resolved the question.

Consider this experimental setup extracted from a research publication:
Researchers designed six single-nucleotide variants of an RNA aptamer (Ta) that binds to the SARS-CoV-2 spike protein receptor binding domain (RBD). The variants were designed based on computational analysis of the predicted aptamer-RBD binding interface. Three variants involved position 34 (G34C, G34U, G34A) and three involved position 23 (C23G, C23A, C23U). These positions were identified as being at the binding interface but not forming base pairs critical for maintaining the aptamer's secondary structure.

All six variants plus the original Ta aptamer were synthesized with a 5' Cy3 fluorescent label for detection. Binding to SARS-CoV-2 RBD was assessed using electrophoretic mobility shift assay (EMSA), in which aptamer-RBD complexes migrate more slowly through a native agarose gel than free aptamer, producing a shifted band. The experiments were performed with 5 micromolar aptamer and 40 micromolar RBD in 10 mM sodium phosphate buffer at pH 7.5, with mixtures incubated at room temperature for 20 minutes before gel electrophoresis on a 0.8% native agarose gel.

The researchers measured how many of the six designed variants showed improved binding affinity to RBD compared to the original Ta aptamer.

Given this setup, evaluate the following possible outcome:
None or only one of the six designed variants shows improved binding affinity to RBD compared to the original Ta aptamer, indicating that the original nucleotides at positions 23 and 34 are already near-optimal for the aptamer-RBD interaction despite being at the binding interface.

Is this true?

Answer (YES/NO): NO